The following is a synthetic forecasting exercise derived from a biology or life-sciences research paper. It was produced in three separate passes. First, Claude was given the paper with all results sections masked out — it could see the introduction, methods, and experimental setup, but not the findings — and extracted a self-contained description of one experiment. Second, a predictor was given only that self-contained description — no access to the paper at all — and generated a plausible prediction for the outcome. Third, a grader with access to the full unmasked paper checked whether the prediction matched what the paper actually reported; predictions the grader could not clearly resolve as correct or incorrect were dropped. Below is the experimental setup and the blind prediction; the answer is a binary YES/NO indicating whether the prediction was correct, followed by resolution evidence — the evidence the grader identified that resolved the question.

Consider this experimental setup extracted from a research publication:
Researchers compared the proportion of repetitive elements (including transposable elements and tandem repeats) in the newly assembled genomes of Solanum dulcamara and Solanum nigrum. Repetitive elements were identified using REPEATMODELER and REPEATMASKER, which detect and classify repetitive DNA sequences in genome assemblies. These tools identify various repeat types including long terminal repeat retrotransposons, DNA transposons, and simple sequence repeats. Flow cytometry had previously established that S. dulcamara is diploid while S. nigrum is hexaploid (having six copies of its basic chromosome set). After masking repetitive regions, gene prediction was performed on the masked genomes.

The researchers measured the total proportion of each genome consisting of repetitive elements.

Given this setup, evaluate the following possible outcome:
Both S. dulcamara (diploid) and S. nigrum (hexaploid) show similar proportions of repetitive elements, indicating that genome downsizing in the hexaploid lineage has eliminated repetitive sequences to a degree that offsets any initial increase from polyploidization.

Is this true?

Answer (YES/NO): NO